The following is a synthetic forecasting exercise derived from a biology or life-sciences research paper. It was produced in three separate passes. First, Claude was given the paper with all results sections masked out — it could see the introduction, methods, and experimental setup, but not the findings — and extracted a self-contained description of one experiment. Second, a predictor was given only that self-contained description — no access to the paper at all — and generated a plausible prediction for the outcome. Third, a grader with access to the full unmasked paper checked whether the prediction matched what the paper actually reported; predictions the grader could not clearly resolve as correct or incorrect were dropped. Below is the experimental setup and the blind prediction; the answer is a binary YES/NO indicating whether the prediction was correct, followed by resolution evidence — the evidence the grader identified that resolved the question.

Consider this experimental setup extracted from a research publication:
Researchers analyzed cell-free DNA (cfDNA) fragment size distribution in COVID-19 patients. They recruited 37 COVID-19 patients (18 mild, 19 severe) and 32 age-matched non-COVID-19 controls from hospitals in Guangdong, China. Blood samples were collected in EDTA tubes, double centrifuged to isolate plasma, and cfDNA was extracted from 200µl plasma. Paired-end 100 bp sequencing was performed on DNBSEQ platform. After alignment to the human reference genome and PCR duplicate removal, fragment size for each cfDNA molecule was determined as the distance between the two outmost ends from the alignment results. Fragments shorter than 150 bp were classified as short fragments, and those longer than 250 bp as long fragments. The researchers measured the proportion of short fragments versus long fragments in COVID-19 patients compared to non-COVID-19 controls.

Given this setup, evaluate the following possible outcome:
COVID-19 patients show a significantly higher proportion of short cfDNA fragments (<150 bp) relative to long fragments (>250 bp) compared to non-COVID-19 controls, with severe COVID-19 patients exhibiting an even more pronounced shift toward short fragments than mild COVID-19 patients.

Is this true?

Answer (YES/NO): NO